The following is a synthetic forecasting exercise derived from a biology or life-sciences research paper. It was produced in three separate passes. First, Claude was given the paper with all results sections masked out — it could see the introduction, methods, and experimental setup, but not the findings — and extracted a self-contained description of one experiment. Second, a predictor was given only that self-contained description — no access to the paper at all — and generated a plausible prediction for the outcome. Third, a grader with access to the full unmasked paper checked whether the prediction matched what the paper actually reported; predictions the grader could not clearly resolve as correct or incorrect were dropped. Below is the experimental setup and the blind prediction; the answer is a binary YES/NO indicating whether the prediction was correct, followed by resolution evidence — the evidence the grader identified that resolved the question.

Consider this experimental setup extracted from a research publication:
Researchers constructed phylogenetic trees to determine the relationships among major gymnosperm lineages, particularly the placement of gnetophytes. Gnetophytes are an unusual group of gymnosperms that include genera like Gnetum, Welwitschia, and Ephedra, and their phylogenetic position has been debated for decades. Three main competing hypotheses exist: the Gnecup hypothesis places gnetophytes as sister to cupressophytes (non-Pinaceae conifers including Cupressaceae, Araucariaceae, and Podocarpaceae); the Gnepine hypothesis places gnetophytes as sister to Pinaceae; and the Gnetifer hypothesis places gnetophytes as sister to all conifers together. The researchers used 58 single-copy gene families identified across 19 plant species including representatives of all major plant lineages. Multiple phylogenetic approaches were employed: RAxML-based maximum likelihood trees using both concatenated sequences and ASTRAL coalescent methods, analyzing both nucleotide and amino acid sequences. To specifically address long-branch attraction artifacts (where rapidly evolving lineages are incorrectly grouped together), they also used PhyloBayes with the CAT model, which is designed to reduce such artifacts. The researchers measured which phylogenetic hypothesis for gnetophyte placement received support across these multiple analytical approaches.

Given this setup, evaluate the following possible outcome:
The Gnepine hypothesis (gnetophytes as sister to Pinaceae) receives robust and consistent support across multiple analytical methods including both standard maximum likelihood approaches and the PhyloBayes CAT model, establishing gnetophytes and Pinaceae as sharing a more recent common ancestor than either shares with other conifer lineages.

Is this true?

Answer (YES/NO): NO